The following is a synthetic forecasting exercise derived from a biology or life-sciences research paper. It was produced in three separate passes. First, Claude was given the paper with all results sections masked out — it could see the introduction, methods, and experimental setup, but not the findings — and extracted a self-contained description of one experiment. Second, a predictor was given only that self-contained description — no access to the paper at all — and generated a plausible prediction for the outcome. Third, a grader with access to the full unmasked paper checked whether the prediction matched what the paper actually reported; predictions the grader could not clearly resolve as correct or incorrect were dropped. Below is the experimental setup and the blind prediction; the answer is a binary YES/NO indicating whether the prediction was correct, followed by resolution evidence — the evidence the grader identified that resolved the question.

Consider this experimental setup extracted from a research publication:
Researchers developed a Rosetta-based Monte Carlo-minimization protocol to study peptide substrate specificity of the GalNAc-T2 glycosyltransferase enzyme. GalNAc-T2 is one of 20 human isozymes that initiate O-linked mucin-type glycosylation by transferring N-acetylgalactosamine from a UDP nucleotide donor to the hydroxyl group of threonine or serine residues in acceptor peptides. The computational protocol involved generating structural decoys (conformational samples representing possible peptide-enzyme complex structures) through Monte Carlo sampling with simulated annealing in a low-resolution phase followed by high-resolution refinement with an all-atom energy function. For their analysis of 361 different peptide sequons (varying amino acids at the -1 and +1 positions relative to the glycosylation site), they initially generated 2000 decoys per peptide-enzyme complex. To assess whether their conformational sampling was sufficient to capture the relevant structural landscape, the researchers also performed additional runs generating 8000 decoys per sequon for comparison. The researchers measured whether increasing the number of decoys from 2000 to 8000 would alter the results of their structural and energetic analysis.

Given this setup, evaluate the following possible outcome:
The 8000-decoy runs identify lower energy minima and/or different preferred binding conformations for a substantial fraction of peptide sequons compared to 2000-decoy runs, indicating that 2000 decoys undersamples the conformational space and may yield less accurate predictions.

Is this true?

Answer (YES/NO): NO